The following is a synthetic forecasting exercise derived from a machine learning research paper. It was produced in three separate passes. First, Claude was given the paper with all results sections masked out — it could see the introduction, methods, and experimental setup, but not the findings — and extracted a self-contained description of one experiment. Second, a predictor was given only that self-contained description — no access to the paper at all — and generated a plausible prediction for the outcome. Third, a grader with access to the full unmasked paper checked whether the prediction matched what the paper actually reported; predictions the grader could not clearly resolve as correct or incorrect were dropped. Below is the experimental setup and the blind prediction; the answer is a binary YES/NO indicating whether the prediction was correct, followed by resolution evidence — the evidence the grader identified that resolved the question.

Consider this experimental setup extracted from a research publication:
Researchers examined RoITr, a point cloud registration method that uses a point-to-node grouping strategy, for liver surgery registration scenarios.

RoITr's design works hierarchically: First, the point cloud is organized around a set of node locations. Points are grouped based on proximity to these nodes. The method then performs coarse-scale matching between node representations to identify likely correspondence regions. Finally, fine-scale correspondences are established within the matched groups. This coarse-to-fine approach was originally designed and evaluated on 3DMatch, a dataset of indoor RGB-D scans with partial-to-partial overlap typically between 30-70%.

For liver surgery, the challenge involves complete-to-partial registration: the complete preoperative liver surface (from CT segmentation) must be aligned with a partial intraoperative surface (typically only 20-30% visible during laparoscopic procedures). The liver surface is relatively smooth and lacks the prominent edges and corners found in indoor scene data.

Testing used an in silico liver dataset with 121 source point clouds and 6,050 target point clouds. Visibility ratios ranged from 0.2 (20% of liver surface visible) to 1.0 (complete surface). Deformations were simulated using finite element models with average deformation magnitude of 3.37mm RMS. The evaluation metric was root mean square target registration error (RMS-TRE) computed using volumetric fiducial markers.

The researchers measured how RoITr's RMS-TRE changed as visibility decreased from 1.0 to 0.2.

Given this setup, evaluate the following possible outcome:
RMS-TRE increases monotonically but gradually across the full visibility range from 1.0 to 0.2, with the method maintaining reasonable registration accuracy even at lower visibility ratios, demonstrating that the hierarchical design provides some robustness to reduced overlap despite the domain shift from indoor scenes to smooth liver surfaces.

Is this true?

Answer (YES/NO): NO